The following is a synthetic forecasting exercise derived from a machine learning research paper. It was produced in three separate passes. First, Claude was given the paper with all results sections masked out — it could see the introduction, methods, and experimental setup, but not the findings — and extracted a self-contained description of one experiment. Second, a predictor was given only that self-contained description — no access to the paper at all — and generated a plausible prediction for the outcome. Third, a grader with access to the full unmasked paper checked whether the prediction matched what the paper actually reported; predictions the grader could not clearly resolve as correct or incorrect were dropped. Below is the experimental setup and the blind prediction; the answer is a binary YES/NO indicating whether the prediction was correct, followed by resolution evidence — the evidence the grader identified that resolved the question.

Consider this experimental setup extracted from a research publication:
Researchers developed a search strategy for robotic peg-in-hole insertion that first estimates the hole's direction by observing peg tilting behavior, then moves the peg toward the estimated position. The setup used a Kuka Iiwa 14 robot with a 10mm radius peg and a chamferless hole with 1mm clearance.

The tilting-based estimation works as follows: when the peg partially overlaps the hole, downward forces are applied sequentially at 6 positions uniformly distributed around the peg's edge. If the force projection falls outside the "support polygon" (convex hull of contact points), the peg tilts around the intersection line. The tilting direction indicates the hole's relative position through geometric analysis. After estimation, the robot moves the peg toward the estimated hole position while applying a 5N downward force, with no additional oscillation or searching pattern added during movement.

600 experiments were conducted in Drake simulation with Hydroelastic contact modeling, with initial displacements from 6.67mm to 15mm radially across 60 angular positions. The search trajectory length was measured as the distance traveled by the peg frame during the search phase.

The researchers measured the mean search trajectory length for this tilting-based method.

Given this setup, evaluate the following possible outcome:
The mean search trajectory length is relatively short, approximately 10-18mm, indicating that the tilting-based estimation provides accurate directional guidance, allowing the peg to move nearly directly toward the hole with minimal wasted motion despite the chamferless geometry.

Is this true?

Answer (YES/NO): YES